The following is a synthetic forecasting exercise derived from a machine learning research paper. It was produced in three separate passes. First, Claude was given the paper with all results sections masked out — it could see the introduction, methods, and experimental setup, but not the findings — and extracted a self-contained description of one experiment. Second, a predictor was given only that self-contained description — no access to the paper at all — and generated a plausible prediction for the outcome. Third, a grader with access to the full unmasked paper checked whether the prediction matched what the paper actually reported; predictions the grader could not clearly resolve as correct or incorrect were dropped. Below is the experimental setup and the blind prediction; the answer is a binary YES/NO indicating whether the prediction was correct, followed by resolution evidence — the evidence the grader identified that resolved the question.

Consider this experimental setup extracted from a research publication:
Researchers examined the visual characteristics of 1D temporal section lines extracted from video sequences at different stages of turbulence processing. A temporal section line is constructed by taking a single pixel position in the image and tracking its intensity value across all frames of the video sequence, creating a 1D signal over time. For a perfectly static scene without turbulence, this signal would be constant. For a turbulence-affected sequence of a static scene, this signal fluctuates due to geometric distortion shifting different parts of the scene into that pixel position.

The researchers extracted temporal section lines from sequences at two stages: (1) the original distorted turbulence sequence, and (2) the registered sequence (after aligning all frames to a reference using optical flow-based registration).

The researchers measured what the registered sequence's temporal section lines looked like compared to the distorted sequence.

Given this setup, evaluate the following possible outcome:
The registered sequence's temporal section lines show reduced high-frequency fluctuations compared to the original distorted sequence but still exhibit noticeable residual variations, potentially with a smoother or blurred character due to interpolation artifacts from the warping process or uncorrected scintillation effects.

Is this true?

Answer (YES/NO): NO